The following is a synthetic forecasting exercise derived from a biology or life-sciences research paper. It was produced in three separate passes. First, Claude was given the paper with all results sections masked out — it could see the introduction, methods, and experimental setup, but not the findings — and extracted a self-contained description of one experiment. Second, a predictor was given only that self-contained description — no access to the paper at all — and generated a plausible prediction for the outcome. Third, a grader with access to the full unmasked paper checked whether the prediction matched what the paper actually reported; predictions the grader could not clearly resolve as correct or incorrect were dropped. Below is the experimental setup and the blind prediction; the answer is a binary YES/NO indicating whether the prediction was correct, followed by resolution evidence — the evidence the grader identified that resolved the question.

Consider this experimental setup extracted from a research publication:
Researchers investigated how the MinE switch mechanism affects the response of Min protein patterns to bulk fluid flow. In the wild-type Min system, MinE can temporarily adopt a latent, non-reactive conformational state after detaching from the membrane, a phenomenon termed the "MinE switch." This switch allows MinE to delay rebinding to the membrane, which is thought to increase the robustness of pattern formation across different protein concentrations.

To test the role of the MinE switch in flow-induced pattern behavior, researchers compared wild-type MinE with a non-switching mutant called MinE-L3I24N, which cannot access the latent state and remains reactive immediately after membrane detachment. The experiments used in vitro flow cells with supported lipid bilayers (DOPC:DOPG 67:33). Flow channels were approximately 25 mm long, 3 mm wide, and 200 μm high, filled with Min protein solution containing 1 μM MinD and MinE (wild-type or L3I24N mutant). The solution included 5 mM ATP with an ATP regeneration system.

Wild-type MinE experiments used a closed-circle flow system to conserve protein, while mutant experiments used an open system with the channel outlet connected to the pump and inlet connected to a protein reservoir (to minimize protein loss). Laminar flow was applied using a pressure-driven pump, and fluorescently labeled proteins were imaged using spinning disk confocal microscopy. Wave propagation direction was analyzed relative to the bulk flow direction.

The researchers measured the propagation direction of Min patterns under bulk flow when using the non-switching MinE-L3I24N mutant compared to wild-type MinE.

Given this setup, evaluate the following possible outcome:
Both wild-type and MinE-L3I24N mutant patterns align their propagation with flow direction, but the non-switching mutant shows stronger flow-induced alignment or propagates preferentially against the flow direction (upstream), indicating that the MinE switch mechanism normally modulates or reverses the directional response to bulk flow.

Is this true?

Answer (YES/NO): NO